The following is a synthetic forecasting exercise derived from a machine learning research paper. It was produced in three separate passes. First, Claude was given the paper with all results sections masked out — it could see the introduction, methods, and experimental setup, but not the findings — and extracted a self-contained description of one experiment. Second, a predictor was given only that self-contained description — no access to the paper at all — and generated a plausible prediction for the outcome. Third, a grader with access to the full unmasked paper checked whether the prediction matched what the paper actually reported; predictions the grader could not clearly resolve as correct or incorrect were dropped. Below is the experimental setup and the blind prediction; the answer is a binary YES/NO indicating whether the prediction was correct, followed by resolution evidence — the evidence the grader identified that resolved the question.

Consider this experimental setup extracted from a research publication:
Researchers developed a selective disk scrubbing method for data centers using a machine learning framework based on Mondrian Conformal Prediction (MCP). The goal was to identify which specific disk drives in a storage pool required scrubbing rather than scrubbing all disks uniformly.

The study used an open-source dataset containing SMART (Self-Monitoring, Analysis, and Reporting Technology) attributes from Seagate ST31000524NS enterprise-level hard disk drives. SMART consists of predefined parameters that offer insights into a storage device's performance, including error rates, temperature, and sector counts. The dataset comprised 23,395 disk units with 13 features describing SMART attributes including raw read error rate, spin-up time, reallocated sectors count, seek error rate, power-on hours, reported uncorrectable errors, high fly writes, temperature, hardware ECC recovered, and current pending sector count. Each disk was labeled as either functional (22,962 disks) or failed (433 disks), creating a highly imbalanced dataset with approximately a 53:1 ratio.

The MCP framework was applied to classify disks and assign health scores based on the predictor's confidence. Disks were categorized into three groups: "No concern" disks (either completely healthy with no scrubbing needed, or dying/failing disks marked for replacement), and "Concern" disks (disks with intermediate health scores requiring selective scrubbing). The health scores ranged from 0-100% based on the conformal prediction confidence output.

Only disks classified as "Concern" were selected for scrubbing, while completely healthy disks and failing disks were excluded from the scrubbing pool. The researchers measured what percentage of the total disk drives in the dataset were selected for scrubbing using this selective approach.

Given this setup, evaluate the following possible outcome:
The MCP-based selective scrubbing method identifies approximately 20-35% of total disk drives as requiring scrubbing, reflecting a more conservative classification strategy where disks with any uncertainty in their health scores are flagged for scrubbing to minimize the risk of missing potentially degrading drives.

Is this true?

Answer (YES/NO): YES